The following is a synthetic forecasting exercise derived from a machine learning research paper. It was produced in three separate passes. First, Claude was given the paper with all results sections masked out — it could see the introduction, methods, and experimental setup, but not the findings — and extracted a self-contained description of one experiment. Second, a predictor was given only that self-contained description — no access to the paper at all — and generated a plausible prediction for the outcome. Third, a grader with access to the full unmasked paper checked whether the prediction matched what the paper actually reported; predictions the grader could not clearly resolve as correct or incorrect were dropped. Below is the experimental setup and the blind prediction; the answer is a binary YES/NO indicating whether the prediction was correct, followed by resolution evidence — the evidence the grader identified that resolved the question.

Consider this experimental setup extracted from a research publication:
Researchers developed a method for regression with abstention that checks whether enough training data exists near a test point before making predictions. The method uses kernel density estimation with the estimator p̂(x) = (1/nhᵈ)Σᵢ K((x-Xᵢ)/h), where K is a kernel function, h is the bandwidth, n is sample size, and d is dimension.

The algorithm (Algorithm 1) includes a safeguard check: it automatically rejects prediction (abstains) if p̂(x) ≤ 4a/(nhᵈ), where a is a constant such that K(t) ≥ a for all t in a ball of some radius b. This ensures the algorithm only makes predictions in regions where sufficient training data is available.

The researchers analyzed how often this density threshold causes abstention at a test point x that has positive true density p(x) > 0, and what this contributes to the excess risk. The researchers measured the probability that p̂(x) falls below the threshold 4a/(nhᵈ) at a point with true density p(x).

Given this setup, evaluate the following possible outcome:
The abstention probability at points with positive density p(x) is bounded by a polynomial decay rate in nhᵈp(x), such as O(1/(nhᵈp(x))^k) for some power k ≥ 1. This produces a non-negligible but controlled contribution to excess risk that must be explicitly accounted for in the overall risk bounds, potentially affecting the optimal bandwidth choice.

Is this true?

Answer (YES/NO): NO